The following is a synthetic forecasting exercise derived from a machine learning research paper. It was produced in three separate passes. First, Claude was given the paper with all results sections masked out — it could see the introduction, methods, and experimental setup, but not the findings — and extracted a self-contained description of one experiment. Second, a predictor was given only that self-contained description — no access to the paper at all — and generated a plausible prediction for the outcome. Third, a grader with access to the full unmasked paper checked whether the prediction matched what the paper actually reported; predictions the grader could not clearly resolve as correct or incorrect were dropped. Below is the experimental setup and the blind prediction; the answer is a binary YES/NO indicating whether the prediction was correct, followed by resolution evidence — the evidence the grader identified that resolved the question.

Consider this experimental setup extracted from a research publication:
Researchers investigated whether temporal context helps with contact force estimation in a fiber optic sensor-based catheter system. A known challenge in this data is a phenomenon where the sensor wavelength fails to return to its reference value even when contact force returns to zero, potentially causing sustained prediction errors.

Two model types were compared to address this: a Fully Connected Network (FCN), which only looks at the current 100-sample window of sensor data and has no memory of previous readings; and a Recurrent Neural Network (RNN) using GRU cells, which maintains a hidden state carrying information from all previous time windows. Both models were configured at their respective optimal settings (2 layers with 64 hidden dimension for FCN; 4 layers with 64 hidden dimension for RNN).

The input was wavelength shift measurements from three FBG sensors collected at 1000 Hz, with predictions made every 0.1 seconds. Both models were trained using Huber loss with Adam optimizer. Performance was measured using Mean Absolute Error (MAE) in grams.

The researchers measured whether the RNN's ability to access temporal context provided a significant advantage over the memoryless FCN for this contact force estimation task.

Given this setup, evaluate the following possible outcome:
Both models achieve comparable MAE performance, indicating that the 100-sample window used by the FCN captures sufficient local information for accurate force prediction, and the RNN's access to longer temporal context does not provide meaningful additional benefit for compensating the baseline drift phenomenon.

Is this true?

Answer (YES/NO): NO